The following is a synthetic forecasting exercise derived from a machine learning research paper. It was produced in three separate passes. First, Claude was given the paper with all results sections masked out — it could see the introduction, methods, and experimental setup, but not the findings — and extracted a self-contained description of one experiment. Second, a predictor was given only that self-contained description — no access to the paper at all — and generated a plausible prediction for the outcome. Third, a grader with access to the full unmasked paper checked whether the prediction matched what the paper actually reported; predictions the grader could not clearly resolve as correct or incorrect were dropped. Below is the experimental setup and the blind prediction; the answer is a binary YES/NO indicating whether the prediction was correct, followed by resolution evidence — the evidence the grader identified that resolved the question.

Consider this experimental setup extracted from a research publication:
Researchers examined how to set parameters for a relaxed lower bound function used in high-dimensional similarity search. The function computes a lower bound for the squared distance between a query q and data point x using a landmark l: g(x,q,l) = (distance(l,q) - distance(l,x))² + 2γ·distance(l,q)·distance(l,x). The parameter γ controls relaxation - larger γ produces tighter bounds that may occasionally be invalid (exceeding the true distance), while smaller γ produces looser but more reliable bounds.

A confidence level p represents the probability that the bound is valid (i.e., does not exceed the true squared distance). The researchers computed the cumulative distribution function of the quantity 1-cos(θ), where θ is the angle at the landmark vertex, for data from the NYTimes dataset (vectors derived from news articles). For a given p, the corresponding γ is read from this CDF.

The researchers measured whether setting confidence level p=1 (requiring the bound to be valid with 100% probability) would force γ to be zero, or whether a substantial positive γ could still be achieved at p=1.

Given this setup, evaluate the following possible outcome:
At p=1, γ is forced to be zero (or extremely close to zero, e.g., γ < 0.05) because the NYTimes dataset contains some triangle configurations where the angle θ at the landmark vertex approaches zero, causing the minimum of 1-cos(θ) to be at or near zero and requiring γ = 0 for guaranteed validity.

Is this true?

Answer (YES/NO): NO